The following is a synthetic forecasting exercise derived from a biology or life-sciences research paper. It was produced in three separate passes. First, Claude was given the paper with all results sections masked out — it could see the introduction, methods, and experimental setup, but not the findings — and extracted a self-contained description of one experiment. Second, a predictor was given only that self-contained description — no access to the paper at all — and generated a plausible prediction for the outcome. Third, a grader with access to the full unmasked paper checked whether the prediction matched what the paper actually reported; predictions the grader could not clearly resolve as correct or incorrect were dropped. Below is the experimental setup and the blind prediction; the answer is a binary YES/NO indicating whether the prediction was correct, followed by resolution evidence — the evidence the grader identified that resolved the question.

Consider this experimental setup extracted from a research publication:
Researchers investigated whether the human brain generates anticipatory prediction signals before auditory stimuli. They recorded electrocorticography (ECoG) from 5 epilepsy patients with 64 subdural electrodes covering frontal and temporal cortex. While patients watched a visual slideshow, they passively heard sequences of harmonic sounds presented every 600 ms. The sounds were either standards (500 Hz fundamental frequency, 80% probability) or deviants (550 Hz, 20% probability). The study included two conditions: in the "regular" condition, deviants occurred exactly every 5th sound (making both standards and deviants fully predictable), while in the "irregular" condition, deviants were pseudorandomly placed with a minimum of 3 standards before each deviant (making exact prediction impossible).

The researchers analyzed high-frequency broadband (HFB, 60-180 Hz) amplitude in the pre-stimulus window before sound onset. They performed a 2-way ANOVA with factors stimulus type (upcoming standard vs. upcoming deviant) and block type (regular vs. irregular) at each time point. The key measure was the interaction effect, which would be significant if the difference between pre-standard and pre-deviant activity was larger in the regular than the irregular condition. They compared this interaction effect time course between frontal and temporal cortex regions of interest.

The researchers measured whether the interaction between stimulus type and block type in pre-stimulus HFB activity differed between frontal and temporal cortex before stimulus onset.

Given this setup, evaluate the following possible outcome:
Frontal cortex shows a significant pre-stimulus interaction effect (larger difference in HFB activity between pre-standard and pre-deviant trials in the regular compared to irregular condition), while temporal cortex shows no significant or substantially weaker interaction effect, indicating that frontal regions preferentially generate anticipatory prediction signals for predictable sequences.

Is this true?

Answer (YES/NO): YES